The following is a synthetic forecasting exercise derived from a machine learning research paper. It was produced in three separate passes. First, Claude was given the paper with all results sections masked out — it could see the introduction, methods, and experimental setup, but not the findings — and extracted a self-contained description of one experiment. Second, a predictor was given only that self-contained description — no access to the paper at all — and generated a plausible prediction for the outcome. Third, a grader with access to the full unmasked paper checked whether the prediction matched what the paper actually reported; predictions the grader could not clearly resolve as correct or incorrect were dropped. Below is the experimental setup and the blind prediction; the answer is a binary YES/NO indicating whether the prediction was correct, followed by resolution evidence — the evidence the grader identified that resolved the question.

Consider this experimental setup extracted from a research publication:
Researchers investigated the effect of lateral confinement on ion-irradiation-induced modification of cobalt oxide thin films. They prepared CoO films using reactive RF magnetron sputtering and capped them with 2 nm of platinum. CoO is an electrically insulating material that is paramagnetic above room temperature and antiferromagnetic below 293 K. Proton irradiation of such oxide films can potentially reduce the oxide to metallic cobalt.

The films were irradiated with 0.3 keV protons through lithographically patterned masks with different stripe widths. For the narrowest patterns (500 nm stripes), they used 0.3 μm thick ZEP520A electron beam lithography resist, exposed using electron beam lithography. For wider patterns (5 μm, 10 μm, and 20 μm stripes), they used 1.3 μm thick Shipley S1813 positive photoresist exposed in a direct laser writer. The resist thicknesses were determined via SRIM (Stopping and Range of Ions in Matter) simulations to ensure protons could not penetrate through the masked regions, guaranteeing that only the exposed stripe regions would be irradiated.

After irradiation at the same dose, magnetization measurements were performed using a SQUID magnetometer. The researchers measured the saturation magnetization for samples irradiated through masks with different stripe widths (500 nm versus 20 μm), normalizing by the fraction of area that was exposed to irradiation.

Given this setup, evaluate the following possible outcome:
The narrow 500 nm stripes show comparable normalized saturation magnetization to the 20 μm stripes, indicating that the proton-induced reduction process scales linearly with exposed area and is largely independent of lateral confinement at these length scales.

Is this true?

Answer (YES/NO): NO